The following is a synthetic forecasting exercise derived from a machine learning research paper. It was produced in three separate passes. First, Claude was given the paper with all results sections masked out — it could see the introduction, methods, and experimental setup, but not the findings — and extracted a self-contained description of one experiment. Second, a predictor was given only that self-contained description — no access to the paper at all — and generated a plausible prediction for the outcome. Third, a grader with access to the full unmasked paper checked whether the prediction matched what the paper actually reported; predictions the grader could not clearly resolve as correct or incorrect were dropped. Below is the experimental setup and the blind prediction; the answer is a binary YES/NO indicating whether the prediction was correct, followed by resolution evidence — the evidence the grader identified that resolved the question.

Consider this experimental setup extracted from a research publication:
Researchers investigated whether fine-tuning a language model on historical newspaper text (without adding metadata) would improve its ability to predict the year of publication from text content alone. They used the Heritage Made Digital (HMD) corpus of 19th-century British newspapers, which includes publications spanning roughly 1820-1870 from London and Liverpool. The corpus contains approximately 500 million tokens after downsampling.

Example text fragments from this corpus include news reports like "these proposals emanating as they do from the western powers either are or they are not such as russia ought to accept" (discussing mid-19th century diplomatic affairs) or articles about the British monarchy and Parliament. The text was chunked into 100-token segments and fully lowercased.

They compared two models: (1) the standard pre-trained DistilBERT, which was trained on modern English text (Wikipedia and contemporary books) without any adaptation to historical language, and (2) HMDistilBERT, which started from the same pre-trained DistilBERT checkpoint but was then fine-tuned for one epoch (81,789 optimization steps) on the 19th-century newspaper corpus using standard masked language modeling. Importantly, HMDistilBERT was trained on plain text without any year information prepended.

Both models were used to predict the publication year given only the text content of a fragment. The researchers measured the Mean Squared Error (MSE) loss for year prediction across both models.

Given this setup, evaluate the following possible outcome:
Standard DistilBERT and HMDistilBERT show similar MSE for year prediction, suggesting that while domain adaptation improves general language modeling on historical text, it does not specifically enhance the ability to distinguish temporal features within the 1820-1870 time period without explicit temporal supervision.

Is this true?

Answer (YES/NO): YES